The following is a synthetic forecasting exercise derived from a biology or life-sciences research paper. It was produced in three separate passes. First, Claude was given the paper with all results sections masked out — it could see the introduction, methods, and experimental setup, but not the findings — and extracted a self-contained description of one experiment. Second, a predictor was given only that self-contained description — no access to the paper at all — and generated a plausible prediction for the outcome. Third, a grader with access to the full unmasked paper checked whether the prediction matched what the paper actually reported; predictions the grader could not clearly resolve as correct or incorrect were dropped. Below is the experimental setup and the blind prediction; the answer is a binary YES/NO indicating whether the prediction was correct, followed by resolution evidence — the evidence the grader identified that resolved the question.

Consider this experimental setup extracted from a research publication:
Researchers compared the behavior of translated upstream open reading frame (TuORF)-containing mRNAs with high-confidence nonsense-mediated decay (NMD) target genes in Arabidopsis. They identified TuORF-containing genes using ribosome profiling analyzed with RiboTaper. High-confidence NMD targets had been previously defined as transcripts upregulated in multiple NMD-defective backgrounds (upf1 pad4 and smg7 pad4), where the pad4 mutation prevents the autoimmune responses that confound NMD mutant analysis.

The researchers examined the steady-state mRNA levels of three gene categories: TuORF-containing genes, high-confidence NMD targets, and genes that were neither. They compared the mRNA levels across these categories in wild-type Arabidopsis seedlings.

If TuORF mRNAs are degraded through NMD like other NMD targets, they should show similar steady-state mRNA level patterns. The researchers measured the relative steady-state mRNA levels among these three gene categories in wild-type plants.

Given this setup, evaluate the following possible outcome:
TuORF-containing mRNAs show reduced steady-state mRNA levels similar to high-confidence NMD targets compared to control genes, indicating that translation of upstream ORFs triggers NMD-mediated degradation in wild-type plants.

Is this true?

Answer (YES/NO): NO